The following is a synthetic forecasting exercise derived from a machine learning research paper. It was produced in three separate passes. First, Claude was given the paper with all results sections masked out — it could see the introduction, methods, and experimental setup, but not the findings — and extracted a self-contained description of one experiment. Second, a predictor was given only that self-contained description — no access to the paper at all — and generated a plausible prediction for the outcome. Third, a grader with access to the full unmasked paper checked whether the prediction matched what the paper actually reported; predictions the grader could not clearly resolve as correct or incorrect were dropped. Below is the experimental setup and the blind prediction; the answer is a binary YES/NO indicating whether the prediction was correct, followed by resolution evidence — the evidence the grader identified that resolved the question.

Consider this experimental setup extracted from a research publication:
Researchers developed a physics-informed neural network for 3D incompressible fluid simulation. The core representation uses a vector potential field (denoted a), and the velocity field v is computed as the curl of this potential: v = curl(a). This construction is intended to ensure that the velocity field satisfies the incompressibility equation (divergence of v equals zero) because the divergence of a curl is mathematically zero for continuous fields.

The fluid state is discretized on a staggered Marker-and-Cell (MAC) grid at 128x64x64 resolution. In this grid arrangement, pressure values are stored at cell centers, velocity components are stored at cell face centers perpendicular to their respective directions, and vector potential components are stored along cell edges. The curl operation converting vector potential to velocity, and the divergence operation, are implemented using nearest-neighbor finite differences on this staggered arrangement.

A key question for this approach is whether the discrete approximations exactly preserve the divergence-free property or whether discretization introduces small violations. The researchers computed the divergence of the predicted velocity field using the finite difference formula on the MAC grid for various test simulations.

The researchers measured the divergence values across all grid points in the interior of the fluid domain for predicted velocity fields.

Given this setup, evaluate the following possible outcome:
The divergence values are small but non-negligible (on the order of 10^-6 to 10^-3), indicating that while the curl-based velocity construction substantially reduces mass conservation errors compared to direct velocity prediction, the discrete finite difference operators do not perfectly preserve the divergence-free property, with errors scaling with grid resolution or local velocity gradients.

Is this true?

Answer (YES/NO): NO